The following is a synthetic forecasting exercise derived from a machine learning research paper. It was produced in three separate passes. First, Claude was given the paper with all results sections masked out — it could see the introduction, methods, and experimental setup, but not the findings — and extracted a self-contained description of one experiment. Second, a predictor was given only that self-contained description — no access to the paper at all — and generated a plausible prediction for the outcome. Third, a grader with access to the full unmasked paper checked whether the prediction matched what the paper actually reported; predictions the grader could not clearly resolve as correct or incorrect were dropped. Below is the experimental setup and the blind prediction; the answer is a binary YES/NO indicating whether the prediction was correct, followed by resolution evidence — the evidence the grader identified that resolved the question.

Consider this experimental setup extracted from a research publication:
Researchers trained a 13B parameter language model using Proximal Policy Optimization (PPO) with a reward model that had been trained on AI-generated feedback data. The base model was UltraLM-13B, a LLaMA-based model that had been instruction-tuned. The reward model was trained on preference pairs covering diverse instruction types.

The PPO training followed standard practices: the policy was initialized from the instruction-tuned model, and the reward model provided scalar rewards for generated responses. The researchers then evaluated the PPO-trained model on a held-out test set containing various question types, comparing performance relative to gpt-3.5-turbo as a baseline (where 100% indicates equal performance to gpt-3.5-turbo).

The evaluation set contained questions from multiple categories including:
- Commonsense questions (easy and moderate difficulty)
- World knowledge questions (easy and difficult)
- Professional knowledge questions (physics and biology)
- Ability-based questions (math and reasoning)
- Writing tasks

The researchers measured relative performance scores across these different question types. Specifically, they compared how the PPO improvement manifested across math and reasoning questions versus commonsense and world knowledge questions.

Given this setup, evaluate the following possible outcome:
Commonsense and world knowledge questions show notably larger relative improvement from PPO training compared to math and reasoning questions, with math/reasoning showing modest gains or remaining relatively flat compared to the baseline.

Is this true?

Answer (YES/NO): YES